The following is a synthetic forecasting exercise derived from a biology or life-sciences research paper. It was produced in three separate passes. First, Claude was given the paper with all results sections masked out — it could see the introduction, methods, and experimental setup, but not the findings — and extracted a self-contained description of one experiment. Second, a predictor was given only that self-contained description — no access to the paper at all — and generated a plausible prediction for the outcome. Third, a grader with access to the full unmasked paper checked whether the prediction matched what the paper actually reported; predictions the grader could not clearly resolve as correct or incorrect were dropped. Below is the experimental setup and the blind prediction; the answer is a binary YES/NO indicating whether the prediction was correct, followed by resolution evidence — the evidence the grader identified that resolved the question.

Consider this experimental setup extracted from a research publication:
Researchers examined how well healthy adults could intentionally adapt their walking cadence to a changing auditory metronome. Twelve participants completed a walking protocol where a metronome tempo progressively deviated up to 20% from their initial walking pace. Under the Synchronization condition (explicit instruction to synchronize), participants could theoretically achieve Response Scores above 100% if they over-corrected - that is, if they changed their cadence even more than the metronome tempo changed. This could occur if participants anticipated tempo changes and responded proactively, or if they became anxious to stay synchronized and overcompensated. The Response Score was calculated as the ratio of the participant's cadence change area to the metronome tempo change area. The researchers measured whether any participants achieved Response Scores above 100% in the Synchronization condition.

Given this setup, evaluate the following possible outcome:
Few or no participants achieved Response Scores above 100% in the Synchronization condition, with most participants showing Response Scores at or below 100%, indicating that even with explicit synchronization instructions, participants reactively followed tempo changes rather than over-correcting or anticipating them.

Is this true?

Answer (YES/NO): NO